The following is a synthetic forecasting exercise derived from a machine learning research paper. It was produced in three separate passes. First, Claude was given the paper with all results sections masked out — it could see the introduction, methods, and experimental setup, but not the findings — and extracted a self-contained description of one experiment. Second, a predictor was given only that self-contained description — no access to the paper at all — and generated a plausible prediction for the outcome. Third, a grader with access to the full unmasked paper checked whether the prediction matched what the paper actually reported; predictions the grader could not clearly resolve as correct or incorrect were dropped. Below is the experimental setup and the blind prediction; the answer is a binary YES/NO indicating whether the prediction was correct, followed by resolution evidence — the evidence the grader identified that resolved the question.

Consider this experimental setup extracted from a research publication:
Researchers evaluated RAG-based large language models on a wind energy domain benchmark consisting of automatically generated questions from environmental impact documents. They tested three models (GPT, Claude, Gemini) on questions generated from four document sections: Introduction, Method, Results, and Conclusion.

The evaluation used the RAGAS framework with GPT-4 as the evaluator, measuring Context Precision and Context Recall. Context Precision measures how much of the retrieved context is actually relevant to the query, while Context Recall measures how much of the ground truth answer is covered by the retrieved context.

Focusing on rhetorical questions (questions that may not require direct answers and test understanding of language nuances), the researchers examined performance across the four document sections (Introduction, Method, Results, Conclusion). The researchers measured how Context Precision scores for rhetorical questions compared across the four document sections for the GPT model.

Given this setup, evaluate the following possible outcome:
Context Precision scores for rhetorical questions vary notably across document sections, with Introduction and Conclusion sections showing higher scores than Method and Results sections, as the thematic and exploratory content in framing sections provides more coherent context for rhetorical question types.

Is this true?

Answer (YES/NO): NO